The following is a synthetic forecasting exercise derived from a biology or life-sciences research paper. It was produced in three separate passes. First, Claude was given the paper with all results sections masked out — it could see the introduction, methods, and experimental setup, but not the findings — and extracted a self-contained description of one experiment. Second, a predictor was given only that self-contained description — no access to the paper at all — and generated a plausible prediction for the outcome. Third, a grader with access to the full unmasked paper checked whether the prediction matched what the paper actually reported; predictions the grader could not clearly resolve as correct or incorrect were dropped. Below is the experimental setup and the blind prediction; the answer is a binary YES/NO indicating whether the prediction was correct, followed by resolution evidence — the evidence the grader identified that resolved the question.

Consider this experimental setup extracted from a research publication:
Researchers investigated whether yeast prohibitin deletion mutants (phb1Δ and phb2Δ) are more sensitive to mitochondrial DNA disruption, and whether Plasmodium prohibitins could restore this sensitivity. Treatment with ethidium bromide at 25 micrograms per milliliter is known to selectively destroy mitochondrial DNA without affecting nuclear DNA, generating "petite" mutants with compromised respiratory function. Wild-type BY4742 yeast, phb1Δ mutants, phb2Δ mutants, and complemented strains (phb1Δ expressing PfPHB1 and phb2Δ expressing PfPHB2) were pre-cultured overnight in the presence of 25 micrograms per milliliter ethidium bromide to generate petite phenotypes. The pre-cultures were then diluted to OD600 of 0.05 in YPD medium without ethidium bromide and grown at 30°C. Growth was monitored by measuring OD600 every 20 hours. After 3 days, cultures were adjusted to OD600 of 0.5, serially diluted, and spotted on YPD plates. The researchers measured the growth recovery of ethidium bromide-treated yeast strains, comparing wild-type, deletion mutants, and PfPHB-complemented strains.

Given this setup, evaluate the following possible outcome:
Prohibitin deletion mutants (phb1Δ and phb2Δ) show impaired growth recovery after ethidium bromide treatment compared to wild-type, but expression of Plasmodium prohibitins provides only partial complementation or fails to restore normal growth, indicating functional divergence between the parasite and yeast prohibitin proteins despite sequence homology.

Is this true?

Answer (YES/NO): NO